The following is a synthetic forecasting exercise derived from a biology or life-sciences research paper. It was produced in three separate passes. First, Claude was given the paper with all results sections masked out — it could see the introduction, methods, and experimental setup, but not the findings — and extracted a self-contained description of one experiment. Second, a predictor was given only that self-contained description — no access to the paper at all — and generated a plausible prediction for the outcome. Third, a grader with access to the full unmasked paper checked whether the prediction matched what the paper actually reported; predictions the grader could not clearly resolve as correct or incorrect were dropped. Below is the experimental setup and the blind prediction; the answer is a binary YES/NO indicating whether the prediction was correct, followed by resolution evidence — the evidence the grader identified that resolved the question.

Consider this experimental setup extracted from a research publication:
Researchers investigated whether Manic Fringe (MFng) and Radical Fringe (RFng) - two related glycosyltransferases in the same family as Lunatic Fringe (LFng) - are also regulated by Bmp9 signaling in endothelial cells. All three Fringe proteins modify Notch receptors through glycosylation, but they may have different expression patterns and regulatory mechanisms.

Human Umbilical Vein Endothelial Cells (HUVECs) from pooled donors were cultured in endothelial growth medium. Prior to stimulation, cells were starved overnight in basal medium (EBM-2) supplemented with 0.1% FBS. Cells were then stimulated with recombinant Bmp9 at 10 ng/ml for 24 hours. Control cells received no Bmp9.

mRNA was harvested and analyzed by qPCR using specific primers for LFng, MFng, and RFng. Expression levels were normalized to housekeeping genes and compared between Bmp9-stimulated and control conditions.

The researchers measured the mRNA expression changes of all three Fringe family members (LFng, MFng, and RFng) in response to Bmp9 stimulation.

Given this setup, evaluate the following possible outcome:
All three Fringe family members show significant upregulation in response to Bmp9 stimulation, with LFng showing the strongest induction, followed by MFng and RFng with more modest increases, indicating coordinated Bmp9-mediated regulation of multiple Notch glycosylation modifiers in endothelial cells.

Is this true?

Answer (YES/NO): NO